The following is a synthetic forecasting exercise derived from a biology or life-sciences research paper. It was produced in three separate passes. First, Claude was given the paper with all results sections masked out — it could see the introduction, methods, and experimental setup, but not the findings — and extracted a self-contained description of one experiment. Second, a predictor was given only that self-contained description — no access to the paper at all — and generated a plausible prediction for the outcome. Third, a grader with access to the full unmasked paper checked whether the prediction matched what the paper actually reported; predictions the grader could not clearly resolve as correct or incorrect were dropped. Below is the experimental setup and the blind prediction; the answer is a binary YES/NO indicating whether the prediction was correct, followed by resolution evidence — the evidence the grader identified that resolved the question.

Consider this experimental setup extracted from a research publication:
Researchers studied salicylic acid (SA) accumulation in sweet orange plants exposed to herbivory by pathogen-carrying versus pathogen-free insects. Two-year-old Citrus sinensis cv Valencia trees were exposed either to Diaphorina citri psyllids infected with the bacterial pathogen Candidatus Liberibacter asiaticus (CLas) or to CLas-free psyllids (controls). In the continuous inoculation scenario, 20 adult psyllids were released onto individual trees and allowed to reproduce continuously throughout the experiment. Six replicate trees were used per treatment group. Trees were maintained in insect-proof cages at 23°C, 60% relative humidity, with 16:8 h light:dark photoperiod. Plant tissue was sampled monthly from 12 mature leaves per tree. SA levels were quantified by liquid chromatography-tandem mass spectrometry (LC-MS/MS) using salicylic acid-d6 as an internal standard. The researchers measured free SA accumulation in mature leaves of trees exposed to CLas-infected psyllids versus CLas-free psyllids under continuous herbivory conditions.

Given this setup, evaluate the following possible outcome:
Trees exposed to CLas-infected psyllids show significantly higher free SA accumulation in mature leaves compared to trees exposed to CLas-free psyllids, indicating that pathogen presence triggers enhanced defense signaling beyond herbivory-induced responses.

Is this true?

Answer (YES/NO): NO